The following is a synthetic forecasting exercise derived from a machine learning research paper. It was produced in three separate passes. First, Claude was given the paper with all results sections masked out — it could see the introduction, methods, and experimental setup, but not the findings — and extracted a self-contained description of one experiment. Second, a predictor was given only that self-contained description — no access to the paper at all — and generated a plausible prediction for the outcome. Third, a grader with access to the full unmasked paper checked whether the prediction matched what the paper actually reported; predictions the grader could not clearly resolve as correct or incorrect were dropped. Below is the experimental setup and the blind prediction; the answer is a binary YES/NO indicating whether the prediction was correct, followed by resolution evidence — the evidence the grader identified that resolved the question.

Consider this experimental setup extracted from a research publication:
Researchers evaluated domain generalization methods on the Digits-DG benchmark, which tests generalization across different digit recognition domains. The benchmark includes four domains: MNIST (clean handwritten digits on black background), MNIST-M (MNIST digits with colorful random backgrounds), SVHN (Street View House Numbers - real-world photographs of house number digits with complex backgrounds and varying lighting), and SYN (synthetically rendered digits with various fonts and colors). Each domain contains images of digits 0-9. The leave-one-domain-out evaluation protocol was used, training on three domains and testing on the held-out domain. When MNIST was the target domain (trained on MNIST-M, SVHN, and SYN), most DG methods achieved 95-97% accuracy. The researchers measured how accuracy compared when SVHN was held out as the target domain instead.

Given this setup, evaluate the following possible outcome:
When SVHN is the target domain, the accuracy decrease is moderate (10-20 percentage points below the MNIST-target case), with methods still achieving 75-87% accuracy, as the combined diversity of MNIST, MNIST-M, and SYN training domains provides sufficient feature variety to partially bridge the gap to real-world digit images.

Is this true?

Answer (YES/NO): NO